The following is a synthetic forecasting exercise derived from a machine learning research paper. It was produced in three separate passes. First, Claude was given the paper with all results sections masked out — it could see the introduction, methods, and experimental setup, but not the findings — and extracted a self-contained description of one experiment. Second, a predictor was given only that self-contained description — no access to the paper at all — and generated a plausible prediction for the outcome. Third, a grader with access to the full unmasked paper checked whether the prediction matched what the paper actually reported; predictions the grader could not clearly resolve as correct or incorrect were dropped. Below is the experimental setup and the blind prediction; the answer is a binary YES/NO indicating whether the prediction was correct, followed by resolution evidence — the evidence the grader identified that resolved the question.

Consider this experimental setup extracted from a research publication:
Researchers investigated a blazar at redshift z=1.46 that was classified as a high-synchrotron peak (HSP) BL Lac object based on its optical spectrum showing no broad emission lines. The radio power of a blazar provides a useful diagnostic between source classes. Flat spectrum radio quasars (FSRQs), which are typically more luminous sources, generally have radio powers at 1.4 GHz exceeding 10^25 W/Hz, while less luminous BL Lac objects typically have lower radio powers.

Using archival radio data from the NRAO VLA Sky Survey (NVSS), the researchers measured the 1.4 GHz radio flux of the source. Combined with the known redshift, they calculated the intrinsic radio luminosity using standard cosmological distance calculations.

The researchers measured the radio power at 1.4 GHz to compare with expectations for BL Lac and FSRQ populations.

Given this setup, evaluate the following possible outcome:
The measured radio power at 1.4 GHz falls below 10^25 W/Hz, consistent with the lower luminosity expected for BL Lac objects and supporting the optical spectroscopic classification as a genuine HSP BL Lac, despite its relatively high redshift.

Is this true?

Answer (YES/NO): NO